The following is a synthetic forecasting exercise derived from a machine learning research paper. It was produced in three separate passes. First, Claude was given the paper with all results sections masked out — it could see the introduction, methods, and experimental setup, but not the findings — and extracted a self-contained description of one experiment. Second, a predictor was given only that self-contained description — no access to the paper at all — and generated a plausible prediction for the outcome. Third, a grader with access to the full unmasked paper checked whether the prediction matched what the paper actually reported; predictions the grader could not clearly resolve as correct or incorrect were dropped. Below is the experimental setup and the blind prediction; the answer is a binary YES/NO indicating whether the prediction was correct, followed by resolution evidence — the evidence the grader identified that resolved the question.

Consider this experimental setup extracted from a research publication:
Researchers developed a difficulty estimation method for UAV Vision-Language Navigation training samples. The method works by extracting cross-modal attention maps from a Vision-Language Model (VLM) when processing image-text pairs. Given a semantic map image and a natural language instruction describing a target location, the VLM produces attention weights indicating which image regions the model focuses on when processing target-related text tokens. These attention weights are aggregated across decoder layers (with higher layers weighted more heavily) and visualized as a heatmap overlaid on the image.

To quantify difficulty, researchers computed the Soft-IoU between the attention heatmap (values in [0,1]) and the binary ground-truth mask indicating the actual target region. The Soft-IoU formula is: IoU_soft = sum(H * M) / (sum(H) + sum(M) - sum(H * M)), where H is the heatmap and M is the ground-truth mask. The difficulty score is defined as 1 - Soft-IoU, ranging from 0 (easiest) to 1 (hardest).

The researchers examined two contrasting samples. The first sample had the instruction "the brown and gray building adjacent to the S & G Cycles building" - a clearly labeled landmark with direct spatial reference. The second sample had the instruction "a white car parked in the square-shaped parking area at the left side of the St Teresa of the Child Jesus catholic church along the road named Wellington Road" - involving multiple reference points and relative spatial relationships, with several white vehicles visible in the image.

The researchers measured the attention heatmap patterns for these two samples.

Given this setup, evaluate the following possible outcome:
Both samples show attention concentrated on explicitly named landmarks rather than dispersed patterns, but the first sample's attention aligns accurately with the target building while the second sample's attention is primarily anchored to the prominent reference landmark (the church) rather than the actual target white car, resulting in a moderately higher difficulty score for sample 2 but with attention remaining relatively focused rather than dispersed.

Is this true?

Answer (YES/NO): NO